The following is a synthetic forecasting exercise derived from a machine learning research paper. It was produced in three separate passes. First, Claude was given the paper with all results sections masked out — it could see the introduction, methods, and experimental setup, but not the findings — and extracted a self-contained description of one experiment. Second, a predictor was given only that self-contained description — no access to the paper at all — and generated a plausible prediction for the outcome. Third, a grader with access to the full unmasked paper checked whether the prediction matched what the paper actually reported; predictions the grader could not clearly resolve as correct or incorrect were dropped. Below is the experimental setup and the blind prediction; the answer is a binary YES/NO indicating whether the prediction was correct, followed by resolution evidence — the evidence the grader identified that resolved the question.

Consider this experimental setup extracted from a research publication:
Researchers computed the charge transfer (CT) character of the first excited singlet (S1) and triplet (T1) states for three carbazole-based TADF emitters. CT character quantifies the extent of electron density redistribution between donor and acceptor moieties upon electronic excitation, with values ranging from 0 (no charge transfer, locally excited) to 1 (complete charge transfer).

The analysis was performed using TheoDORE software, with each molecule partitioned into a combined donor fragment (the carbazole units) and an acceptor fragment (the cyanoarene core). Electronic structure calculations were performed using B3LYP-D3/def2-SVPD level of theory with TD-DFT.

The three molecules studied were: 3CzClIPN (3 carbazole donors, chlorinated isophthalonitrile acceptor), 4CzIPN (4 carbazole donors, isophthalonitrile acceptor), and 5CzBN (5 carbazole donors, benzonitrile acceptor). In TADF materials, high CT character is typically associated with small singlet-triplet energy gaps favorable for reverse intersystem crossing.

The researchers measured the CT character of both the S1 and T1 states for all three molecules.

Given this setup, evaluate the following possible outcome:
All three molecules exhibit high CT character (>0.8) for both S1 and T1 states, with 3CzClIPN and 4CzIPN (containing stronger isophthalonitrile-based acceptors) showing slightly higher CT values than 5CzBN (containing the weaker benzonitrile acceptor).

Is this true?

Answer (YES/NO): NO